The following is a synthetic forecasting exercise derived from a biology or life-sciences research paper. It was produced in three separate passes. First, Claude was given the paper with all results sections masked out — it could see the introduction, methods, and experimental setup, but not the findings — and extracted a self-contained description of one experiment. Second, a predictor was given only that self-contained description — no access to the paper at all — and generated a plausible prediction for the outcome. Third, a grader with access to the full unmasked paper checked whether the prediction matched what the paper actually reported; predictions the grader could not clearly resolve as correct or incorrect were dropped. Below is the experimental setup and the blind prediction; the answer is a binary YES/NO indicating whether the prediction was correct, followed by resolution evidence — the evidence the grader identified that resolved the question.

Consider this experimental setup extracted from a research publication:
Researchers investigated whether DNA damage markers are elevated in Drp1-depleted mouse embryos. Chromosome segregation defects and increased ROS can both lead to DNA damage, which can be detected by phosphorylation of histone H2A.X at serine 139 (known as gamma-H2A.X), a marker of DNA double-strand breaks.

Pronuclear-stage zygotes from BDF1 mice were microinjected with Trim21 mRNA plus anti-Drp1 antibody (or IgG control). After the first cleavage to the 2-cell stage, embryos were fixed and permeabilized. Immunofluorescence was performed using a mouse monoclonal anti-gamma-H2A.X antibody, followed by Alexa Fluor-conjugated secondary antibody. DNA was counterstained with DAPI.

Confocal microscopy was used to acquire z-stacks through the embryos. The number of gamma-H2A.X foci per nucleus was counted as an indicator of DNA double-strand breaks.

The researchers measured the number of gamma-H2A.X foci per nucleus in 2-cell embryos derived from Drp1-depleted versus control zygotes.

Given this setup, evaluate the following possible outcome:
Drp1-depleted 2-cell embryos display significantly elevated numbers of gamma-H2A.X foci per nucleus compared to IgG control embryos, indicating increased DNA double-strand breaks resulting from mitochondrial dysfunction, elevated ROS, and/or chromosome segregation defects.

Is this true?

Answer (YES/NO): YES